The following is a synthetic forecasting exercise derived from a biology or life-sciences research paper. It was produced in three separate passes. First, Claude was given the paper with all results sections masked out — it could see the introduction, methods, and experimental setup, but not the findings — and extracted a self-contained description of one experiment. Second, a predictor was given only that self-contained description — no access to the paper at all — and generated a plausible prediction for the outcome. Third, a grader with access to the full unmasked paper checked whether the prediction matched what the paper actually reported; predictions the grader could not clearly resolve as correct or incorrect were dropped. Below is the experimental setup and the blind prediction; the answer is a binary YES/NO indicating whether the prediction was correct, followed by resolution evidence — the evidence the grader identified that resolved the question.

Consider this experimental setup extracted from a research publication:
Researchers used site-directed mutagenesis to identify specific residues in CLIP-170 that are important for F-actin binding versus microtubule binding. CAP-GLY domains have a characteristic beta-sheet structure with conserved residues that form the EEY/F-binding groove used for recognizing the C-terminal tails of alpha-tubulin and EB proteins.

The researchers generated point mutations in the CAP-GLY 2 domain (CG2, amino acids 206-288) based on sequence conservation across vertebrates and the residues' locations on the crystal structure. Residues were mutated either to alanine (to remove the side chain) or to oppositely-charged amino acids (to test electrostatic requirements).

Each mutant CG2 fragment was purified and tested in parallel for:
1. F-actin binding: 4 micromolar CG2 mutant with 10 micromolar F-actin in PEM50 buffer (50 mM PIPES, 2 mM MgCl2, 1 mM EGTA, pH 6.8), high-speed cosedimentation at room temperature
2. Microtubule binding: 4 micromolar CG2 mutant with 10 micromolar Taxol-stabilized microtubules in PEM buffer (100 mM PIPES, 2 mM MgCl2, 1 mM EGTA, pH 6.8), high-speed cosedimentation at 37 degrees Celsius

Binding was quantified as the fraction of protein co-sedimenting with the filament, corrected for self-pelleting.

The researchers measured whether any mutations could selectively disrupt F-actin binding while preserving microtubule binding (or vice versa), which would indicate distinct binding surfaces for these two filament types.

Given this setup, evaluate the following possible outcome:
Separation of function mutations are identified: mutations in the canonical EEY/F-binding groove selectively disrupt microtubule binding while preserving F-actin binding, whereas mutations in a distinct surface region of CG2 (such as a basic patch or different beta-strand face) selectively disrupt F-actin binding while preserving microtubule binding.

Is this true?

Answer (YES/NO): NO